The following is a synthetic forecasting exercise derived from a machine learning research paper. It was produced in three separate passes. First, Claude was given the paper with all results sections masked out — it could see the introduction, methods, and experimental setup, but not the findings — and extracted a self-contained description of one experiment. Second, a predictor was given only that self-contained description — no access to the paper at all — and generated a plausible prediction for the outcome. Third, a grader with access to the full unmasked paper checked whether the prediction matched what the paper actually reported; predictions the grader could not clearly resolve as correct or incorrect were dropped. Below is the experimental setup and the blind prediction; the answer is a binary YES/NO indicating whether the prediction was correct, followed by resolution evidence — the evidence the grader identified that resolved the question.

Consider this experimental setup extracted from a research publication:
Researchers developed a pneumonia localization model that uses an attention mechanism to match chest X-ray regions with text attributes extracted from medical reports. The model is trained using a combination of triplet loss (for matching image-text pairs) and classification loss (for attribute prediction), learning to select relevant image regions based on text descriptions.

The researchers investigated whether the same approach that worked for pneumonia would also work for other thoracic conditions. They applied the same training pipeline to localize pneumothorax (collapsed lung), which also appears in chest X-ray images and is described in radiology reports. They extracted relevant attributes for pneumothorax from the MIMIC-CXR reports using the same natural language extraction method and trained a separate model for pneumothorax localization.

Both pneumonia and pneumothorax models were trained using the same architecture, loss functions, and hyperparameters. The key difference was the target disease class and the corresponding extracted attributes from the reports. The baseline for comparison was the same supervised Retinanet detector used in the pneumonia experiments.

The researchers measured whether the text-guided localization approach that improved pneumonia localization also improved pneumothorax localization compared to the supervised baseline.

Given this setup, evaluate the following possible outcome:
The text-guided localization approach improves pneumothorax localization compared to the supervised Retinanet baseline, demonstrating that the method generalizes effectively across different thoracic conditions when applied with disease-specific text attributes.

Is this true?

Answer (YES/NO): NO